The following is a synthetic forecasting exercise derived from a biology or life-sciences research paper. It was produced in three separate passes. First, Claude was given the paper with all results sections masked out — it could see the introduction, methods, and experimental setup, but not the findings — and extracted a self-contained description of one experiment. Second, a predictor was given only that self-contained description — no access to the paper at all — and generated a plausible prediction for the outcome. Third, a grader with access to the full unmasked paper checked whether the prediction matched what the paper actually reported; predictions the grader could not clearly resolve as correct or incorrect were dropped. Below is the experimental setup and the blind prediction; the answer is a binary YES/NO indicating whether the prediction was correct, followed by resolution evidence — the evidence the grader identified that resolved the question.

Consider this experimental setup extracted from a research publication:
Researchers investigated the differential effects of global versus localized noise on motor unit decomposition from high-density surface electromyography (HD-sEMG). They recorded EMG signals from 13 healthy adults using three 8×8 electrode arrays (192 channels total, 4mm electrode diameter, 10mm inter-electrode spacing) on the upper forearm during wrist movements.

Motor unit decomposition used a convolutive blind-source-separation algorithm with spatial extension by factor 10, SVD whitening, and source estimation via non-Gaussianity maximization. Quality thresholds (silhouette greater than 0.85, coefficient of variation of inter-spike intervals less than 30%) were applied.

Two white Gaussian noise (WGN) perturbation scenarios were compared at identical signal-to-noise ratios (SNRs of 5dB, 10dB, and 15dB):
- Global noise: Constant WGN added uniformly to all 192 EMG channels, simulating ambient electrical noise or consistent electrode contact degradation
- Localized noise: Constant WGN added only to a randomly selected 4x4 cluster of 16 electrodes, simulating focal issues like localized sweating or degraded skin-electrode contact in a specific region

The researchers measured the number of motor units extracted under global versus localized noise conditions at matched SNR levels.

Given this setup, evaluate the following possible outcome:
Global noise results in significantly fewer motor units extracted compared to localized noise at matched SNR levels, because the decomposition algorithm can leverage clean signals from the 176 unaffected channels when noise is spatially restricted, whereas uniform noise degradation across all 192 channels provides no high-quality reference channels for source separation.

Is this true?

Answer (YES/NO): YES